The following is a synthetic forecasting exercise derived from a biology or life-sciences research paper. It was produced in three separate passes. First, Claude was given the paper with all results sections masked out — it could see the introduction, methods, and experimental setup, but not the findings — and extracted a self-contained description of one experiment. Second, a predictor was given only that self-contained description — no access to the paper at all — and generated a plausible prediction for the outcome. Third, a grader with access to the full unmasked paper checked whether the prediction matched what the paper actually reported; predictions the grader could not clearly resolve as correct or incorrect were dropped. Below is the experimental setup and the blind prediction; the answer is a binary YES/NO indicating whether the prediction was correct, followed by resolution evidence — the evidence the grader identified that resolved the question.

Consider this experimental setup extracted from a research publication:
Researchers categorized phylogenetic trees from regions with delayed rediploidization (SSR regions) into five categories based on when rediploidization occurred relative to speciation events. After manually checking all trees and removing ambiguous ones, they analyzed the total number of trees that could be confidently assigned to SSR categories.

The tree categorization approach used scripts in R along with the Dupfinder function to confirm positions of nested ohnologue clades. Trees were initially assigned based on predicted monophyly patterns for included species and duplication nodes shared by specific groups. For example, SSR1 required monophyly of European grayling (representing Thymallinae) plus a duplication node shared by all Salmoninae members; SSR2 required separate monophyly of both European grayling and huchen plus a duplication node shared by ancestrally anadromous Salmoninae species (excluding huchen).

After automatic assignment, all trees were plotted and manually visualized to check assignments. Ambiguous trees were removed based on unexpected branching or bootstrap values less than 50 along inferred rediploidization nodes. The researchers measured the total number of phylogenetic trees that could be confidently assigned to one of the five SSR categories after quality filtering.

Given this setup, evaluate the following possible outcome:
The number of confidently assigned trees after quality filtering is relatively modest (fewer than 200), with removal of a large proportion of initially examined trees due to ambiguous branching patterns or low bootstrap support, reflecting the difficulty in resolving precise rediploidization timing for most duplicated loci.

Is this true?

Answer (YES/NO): NO